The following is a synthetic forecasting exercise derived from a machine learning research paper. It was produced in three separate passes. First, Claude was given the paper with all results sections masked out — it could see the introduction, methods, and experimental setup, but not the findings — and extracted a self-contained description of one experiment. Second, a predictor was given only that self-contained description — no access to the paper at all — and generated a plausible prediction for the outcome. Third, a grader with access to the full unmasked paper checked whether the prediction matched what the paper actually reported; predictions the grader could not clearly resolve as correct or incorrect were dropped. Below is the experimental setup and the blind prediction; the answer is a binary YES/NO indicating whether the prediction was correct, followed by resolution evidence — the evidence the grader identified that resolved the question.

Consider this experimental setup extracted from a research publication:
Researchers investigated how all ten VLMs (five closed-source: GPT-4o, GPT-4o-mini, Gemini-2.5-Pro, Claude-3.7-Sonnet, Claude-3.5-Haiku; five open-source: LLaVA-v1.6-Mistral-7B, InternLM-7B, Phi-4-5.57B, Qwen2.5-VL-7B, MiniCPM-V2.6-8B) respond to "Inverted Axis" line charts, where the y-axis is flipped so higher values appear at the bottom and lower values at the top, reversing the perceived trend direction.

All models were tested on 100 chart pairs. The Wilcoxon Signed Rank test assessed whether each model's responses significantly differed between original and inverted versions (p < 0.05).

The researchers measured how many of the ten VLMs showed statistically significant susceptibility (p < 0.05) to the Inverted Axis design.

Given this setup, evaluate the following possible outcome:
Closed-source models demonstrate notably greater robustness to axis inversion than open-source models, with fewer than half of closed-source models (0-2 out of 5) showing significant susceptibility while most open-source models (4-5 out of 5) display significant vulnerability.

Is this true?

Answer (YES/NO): NO